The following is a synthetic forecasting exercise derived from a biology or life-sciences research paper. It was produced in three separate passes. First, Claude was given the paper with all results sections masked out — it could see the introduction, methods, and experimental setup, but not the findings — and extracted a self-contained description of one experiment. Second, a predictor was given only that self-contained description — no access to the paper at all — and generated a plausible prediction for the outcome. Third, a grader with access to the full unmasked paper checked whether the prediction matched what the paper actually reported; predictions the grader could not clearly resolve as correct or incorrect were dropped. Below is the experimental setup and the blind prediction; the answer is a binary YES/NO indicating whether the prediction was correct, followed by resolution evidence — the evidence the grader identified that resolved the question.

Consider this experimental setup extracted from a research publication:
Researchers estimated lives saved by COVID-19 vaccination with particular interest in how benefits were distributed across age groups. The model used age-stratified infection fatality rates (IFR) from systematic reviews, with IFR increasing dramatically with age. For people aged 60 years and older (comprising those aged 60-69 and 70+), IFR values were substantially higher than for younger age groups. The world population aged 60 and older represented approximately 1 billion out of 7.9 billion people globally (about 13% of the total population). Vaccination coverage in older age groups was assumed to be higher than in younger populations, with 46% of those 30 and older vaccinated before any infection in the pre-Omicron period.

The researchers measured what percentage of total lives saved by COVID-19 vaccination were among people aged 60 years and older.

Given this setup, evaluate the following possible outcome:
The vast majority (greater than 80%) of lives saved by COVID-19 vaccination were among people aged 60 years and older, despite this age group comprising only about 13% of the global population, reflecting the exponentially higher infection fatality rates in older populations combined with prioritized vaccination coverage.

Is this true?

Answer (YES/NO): YES